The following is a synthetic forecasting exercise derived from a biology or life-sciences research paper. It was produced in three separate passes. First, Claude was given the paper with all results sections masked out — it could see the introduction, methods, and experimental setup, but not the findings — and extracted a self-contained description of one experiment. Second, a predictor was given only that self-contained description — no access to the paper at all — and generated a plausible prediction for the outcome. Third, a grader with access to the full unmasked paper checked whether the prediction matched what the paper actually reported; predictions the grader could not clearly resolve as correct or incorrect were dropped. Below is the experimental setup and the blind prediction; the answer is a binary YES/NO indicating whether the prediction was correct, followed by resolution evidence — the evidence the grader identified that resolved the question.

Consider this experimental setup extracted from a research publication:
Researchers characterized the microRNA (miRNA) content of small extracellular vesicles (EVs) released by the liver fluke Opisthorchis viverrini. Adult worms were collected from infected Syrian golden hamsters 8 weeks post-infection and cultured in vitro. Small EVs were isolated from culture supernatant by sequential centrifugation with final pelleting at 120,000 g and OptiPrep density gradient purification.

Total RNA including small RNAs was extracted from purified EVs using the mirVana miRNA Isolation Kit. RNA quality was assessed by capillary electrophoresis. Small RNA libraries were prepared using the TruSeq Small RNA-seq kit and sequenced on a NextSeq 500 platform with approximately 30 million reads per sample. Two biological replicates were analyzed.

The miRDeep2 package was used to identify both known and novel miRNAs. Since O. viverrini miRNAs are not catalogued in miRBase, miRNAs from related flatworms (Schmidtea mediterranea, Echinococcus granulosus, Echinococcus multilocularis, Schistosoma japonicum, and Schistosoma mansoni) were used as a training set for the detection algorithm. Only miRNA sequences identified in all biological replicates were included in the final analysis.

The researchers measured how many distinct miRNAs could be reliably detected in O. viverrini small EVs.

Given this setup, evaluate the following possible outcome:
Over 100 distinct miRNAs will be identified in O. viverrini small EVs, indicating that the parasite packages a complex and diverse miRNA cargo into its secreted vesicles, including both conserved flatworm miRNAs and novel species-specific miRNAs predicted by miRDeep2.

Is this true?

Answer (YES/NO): NO